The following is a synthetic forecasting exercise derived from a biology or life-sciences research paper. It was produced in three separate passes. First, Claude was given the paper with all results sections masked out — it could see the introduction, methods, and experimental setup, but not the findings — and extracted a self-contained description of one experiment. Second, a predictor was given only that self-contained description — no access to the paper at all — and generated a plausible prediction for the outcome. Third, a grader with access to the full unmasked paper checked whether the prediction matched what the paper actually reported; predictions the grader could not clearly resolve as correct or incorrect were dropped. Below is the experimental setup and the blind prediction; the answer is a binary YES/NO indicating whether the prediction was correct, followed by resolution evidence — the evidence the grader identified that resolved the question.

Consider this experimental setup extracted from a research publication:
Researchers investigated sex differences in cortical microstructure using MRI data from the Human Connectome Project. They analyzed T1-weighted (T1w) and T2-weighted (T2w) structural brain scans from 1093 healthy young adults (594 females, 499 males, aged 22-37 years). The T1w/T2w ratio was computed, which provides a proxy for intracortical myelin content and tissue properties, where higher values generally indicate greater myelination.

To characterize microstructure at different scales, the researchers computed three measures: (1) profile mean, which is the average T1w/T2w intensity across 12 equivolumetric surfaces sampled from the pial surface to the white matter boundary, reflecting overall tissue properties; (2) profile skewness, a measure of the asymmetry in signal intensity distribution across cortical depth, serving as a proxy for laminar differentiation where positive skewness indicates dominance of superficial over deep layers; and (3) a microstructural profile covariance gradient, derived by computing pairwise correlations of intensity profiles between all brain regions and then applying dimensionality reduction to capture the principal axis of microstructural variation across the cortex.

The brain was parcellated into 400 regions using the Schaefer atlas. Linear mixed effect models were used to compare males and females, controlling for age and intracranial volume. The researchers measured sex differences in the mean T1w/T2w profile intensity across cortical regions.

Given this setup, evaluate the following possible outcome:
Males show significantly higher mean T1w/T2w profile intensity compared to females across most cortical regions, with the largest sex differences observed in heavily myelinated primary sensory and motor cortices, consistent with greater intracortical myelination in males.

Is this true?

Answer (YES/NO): YES